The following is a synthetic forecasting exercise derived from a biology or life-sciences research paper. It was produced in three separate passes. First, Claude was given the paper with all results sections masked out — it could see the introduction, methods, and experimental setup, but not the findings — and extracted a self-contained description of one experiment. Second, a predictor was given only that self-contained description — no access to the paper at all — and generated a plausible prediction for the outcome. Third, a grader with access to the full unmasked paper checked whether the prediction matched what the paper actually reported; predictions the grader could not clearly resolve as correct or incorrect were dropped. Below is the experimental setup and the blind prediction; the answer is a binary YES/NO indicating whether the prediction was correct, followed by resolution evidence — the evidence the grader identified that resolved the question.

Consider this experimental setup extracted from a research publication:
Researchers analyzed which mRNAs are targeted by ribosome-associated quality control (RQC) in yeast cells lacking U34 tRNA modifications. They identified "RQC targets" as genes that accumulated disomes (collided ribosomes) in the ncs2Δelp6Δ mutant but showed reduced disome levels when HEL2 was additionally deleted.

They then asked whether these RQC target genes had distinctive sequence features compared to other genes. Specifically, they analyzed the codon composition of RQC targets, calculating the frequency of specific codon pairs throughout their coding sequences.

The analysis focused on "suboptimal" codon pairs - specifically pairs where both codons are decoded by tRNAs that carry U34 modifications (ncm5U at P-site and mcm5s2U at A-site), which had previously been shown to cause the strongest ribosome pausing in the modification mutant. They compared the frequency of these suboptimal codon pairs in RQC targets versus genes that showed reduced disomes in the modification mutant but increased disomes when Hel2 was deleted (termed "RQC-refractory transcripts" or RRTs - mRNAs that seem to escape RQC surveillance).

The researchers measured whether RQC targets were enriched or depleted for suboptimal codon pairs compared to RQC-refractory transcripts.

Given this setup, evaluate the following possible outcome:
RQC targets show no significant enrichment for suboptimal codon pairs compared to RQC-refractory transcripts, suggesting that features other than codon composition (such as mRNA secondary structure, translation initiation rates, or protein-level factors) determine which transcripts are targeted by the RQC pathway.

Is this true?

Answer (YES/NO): NO